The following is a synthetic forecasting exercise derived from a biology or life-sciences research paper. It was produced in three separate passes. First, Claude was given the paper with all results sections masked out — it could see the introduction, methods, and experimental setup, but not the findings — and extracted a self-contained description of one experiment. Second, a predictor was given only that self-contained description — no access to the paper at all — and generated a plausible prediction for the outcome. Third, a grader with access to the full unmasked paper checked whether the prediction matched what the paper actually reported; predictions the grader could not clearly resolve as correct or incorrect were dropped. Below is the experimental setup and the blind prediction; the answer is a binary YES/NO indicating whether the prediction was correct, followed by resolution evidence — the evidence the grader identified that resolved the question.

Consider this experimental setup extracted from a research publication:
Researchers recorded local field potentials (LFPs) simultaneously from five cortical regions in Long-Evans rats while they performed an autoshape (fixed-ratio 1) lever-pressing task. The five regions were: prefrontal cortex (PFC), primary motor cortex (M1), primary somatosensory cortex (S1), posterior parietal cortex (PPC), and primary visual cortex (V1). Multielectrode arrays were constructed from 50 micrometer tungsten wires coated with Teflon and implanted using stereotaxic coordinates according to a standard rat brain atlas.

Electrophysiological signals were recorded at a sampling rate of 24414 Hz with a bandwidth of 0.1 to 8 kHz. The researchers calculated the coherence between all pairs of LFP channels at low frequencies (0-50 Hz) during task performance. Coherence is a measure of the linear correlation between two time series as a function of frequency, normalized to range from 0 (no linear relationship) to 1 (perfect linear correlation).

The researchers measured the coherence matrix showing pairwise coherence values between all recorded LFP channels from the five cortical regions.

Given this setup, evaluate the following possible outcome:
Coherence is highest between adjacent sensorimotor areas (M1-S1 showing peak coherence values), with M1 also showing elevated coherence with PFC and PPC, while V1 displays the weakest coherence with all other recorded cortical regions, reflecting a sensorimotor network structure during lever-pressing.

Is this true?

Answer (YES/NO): NO